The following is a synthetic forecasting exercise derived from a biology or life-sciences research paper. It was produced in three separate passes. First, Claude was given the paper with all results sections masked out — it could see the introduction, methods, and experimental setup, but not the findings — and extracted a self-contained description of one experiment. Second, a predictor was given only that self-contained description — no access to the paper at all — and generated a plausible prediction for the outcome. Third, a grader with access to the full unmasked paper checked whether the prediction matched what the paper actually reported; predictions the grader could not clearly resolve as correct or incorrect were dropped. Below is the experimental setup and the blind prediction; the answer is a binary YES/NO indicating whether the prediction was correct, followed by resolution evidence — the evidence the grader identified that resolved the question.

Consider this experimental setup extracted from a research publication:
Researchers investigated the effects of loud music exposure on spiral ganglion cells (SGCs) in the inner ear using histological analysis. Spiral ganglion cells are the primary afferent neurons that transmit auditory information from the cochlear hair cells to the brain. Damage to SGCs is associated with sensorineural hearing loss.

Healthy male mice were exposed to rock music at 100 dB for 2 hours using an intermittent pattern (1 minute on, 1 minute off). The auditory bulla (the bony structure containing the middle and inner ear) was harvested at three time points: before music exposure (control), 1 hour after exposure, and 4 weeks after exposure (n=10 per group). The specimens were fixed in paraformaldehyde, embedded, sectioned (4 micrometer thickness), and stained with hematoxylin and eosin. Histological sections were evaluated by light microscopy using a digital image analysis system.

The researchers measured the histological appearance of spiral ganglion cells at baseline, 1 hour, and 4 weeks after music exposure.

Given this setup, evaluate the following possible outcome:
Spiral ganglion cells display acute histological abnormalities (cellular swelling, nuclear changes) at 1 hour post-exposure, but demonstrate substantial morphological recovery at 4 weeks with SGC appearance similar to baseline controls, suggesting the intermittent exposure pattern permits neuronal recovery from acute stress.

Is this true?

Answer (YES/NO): NO